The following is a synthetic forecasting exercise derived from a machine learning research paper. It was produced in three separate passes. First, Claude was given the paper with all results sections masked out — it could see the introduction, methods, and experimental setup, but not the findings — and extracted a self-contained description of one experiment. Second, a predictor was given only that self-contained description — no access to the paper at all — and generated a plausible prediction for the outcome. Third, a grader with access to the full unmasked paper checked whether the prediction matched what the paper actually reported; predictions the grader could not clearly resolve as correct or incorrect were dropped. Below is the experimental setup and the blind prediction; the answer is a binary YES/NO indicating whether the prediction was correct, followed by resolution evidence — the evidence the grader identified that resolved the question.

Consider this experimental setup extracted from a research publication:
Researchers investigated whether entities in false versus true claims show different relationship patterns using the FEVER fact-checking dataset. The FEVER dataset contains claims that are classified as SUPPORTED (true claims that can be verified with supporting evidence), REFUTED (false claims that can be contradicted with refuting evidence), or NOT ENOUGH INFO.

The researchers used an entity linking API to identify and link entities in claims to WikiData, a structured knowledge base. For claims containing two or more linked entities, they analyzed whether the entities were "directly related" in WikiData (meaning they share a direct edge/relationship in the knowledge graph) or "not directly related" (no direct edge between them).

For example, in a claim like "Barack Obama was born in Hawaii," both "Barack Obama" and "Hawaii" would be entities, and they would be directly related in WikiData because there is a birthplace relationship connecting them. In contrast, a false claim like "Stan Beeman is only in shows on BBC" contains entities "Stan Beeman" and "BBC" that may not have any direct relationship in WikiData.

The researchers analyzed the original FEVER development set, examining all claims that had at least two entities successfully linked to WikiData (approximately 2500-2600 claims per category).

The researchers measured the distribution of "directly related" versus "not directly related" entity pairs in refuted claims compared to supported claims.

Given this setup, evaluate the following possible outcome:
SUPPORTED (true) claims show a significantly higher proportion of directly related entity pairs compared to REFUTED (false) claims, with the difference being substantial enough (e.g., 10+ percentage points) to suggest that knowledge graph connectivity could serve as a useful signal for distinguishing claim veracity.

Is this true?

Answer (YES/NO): YES